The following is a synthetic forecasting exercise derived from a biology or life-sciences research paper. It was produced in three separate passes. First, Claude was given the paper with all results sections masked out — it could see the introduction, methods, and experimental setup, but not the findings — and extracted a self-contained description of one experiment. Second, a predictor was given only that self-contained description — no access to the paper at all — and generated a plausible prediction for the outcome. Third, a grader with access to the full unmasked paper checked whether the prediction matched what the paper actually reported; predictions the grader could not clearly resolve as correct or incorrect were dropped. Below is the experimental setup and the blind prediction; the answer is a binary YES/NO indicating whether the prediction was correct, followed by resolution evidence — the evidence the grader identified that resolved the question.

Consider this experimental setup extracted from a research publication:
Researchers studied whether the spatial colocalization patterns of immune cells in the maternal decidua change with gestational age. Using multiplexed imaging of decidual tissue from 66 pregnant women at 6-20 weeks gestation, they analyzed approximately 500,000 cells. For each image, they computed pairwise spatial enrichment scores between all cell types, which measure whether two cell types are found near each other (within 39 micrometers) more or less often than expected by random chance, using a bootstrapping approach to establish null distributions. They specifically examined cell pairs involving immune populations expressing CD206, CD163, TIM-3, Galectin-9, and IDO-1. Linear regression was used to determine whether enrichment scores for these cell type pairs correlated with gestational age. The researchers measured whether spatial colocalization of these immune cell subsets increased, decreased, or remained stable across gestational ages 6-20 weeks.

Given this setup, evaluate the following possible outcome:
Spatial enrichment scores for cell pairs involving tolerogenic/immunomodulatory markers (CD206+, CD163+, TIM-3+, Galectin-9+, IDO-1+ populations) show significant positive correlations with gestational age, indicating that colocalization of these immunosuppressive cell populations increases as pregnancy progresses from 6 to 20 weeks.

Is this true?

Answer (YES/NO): YES